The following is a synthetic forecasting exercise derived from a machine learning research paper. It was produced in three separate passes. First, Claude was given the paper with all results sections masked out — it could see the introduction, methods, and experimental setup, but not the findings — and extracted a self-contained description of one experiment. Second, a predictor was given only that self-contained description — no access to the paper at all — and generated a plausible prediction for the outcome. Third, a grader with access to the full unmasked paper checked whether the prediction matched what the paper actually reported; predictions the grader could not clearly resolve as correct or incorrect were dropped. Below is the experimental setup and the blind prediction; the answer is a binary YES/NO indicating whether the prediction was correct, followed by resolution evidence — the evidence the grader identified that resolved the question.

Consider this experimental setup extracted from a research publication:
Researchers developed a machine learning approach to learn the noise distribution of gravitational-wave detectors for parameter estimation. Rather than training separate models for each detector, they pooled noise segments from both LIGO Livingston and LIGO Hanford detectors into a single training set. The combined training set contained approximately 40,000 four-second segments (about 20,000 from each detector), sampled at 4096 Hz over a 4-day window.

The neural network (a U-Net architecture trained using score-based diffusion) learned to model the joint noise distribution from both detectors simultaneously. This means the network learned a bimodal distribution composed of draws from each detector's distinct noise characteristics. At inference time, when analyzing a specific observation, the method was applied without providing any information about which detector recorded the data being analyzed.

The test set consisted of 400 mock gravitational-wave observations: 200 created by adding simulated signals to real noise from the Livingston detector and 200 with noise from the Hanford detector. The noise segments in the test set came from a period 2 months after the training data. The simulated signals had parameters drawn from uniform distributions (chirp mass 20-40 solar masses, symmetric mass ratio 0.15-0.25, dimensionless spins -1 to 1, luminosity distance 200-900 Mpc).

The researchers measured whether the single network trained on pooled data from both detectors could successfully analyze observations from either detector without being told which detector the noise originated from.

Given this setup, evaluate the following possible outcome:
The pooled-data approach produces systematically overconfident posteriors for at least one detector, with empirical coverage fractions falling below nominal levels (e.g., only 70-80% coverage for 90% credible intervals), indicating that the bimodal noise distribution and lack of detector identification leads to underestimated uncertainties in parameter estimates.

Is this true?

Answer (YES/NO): NO